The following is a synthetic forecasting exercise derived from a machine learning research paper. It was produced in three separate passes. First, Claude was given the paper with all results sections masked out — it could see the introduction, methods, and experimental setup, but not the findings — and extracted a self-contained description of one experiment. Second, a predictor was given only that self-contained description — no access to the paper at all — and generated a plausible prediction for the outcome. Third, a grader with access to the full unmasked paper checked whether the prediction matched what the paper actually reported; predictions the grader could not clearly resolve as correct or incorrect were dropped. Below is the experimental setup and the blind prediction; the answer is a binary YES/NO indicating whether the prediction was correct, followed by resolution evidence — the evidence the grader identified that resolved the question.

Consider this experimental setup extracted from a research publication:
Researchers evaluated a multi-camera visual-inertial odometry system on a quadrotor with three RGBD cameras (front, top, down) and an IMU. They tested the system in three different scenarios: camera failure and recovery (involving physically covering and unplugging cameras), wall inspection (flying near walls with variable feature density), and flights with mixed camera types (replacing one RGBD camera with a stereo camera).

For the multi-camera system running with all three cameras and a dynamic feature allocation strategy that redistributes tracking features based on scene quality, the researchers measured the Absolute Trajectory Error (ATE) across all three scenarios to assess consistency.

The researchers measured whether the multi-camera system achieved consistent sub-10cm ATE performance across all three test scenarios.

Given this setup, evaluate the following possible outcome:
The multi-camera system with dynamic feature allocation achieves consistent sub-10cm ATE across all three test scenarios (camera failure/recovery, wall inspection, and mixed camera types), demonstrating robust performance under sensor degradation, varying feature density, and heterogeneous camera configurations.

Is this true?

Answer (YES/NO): YES